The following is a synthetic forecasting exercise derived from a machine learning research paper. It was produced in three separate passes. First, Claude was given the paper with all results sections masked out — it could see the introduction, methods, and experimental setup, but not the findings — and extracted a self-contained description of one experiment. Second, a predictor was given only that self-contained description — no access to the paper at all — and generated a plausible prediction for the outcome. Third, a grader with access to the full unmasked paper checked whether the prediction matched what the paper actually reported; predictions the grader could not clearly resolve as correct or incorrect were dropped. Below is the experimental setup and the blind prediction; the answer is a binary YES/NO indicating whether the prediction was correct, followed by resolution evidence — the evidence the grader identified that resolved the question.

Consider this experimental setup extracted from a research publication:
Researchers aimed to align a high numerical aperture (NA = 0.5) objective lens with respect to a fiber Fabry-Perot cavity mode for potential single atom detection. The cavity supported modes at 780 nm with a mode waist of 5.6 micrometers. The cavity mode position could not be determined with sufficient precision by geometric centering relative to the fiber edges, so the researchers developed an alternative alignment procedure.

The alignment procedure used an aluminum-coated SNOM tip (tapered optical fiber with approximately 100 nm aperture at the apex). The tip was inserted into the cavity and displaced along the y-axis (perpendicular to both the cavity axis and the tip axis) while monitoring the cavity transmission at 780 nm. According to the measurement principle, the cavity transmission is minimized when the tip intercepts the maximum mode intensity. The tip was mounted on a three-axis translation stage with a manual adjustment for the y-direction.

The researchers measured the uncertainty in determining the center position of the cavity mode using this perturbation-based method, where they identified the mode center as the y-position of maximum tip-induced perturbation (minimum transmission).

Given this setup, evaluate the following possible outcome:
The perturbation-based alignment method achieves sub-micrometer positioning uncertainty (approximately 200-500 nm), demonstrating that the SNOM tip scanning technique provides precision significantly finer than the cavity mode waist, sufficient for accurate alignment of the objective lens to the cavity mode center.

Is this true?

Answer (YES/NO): NO